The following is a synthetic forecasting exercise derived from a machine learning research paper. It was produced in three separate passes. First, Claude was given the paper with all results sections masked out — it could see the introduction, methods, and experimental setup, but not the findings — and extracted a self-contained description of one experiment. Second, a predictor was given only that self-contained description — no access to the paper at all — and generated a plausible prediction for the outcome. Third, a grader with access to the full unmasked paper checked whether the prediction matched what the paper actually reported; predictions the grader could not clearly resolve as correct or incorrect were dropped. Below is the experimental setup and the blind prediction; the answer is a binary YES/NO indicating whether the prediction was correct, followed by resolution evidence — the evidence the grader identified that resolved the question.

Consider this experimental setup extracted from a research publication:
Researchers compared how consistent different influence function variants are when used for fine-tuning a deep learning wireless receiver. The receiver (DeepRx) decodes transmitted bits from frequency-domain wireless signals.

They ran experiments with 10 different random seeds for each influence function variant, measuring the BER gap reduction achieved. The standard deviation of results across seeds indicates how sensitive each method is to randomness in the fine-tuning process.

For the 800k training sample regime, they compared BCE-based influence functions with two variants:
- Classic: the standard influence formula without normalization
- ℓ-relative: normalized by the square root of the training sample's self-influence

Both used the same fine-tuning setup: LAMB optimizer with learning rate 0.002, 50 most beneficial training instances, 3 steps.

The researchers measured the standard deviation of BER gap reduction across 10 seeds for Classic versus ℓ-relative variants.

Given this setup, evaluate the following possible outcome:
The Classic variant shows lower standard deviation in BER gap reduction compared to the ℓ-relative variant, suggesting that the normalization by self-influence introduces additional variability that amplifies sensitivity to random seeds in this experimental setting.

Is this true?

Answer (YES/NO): NO